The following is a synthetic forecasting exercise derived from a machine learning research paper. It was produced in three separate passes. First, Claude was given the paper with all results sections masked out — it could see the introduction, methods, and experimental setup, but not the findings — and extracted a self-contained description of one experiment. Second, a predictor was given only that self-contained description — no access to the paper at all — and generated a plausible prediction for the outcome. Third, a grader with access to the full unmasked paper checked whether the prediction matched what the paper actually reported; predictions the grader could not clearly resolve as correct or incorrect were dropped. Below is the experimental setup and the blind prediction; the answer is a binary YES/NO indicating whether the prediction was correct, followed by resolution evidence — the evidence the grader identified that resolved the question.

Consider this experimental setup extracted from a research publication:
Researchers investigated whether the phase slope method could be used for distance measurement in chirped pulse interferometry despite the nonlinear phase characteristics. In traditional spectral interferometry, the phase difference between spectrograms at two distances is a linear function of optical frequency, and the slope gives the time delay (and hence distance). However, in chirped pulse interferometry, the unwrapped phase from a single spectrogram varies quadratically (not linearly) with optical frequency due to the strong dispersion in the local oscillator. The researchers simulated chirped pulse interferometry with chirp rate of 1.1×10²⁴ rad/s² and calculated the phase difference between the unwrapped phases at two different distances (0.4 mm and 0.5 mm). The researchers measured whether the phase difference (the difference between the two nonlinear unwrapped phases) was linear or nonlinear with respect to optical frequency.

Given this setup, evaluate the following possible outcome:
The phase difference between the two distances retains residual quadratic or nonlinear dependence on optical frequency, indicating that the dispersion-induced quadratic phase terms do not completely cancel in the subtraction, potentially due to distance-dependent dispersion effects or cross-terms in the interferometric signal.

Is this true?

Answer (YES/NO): NO